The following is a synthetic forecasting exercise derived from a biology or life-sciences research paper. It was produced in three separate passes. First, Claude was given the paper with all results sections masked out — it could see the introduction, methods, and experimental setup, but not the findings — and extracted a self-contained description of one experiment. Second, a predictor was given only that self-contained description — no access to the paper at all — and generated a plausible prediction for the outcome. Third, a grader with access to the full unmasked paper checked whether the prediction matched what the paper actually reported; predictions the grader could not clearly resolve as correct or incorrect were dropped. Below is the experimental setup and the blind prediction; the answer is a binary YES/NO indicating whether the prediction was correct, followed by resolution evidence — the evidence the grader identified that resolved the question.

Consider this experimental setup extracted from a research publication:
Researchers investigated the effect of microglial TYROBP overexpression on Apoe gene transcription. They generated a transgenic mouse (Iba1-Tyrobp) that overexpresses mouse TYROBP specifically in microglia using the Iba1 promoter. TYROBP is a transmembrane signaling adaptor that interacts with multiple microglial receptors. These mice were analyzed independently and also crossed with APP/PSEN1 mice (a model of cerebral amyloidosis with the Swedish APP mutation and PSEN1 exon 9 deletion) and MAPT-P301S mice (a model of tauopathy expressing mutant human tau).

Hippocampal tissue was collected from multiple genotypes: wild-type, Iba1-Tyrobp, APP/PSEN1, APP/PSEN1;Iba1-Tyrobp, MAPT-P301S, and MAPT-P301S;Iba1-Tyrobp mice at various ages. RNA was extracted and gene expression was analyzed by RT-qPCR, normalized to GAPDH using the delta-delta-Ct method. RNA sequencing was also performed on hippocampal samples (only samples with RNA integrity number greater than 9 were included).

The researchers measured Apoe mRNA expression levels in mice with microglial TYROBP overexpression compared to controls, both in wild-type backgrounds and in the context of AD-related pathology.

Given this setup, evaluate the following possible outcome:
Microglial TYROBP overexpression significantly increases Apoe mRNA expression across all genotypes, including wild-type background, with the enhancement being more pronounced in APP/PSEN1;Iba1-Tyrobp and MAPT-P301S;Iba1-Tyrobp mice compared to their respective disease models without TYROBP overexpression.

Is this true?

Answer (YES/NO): NO